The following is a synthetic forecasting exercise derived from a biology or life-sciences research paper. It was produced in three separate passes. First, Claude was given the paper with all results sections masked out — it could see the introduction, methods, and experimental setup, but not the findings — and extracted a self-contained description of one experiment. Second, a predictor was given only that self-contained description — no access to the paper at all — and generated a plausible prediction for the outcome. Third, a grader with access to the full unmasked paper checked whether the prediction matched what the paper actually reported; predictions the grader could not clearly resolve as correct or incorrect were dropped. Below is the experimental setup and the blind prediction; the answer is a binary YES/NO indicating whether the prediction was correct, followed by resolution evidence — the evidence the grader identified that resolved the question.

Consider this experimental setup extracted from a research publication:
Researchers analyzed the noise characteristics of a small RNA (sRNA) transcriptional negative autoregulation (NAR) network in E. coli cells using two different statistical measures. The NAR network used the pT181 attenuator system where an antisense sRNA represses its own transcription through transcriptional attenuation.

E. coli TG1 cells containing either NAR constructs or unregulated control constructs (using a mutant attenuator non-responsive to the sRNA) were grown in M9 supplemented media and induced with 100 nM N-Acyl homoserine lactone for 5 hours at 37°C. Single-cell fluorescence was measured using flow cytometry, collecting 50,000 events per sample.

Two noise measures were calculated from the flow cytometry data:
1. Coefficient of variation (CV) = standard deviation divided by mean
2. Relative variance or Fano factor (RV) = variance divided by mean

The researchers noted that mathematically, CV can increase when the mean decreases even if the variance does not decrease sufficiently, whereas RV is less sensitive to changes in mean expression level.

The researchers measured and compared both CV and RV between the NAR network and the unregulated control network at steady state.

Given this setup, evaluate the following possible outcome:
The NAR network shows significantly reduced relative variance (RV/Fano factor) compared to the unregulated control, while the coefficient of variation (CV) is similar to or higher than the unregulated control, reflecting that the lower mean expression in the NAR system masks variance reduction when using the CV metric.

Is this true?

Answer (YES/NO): YES